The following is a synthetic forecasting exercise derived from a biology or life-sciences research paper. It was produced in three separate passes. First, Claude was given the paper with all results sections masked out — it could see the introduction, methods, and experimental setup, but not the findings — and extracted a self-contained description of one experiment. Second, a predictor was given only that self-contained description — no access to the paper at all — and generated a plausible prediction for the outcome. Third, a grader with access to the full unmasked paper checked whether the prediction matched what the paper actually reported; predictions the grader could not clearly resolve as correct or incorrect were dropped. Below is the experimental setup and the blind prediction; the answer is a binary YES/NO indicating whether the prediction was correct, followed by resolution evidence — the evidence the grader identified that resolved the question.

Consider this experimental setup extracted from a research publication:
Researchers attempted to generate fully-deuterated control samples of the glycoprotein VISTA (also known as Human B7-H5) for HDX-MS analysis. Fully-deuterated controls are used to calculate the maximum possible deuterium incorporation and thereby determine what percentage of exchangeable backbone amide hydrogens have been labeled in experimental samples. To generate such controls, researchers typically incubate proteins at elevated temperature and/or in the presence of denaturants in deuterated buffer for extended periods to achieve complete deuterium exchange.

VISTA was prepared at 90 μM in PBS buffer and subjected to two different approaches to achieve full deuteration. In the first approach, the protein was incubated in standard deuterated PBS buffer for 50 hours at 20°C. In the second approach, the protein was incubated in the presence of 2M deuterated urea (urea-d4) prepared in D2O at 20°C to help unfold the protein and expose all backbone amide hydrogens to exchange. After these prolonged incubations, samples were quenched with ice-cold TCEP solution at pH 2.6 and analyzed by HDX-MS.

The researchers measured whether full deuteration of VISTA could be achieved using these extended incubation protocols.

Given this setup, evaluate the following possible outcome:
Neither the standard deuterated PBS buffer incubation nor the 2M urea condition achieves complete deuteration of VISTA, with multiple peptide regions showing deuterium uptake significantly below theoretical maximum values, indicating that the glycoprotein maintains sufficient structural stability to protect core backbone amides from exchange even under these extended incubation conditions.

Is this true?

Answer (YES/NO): NO